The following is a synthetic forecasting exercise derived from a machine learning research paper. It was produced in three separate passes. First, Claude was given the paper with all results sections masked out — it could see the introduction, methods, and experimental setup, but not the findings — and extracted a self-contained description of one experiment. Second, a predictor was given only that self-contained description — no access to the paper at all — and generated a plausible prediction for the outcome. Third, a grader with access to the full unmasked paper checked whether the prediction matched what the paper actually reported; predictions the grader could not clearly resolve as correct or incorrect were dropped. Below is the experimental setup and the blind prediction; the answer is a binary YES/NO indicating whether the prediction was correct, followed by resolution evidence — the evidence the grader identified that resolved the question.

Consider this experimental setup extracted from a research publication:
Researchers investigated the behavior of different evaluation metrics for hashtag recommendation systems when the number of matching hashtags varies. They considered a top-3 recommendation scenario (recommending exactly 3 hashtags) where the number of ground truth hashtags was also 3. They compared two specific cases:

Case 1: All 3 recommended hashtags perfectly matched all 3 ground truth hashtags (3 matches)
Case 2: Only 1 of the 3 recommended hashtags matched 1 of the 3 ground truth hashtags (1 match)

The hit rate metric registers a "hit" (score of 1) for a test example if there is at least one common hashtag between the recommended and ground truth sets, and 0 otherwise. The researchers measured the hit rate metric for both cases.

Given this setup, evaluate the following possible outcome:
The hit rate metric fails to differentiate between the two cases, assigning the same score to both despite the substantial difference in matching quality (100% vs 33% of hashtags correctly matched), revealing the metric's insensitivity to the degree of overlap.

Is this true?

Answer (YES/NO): YES